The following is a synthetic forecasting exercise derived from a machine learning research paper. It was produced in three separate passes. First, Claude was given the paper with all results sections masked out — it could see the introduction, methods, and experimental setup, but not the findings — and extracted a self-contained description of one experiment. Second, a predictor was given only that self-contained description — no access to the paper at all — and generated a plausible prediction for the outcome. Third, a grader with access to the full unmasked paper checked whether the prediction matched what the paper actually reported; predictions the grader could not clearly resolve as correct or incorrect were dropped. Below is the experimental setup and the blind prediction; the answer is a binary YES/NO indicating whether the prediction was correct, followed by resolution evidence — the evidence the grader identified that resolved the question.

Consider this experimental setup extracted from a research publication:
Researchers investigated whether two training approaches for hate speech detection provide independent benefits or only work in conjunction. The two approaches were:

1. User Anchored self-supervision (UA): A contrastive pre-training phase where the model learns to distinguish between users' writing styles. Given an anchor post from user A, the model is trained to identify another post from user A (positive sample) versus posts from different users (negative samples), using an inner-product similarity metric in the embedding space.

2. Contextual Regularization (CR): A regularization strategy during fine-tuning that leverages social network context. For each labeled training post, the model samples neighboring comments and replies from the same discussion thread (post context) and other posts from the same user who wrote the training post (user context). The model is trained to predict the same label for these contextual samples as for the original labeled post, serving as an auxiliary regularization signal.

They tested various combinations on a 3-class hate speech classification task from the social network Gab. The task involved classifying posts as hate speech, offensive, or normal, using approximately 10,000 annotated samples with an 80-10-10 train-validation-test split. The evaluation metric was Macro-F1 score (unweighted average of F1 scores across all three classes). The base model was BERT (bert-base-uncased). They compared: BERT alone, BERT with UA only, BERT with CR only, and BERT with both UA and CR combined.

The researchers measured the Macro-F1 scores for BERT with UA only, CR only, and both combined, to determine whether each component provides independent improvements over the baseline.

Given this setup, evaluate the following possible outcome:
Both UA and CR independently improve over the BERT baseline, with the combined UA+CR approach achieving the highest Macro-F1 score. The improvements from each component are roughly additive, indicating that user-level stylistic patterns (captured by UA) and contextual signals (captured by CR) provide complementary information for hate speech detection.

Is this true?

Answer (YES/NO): NO